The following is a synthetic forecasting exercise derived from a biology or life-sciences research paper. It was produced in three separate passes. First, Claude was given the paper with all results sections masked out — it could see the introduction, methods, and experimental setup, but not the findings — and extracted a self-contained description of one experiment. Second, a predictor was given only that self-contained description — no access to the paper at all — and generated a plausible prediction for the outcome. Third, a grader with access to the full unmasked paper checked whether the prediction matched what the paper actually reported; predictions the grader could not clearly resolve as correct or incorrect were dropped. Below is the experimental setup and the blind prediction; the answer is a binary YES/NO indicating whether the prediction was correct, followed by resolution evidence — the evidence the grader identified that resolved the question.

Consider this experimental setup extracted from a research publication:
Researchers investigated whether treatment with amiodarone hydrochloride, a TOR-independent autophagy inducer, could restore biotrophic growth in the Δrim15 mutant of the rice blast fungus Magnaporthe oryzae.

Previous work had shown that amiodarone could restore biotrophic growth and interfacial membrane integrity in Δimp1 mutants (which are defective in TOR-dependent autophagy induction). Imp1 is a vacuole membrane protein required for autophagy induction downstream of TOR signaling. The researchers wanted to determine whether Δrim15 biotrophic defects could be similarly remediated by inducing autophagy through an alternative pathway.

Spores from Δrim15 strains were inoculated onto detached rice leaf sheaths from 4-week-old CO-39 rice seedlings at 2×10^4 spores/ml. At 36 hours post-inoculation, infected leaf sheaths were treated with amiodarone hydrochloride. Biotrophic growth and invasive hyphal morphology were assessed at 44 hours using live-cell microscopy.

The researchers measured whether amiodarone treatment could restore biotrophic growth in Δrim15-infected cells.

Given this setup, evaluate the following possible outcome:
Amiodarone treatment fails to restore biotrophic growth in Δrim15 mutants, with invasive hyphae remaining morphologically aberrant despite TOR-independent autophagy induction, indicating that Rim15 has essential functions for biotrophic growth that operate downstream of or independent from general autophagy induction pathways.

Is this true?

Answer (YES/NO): NO